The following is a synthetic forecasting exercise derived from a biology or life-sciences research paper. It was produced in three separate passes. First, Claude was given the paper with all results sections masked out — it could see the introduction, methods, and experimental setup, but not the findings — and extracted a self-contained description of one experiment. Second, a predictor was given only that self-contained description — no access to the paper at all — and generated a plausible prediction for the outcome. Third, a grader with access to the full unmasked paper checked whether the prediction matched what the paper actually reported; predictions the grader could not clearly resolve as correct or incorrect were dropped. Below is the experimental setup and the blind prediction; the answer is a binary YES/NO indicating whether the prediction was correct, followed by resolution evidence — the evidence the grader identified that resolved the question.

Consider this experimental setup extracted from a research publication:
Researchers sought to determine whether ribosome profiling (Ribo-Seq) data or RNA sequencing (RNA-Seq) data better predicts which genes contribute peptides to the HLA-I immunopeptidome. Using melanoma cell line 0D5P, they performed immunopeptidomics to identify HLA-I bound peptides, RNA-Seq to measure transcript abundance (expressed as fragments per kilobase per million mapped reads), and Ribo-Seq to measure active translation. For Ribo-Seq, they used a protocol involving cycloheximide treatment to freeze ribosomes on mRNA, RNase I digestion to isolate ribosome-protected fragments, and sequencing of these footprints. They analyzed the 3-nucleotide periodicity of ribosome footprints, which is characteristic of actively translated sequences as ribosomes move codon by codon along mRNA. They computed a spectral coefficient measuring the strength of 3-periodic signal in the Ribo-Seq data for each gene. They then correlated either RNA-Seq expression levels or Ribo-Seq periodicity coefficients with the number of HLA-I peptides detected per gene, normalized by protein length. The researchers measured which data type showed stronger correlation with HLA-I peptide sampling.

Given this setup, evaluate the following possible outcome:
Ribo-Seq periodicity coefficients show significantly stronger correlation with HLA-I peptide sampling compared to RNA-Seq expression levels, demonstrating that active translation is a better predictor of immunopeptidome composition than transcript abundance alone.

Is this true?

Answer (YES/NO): YES